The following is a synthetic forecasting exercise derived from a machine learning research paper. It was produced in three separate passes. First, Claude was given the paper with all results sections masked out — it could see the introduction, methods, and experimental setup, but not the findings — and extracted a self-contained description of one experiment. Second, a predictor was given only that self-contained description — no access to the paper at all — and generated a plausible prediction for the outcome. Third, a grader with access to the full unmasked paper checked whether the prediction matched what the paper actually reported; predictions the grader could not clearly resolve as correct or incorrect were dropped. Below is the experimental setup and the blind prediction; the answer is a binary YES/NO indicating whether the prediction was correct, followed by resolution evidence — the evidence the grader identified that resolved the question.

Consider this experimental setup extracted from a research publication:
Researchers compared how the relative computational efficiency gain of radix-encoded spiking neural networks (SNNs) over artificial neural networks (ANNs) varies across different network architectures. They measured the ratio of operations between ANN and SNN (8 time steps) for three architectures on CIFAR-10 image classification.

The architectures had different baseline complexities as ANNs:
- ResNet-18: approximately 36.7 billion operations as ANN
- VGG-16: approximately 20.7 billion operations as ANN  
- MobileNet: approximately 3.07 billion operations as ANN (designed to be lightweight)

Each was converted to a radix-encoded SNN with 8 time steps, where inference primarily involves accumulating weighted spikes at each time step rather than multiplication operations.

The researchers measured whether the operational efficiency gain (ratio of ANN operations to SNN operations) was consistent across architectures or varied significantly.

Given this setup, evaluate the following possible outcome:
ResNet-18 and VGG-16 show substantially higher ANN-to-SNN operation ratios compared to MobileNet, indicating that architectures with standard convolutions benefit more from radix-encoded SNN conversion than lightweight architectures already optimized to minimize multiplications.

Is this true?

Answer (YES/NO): NO